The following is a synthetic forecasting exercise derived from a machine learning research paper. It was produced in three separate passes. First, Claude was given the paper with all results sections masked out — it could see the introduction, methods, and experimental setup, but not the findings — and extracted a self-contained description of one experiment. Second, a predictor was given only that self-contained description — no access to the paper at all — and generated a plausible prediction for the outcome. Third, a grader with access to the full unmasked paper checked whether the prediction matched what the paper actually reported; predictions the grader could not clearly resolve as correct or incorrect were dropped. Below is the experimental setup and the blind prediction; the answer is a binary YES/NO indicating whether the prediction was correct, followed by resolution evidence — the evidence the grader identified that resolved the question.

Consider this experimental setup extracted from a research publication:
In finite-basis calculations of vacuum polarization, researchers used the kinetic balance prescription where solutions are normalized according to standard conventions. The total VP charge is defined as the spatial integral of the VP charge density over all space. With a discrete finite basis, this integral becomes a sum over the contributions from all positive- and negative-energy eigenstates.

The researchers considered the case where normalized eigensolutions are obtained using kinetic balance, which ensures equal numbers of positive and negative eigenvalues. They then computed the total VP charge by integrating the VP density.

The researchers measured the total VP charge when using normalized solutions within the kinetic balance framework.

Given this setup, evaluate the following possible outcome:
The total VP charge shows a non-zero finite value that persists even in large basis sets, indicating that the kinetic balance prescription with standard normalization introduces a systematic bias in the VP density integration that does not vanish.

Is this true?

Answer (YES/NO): NO